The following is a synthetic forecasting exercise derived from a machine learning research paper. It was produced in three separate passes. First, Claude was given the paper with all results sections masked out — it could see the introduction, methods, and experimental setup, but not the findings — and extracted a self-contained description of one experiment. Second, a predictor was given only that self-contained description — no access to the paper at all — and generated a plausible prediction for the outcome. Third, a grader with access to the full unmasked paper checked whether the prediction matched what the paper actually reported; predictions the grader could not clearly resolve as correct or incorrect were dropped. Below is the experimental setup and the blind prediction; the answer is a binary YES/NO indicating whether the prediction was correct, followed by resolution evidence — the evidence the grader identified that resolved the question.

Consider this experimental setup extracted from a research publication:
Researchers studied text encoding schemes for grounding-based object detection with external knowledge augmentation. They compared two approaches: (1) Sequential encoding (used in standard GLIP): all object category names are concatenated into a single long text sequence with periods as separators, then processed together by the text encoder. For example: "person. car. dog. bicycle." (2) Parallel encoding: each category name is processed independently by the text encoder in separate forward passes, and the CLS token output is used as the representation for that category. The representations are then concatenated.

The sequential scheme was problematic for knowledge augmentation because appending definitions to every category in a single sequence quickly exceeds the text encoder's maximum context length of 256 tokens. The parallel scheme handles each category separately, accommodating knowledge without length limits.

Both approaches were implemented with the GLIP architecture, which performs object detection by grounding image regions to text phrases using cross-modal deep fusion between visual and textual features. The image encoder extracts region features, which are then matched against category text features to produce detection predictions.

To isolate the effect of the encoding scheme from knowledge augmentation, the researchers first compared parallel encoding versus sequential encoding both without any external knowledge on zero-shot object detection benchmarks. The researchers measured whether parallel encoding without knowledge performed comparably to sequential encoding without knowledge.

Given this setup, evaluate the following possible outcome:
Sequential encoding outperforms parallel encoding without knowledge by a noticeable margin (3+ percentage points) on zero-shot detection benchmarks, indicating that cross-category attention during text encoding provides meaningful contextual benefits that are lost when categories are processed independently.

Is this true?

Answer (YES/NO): NO